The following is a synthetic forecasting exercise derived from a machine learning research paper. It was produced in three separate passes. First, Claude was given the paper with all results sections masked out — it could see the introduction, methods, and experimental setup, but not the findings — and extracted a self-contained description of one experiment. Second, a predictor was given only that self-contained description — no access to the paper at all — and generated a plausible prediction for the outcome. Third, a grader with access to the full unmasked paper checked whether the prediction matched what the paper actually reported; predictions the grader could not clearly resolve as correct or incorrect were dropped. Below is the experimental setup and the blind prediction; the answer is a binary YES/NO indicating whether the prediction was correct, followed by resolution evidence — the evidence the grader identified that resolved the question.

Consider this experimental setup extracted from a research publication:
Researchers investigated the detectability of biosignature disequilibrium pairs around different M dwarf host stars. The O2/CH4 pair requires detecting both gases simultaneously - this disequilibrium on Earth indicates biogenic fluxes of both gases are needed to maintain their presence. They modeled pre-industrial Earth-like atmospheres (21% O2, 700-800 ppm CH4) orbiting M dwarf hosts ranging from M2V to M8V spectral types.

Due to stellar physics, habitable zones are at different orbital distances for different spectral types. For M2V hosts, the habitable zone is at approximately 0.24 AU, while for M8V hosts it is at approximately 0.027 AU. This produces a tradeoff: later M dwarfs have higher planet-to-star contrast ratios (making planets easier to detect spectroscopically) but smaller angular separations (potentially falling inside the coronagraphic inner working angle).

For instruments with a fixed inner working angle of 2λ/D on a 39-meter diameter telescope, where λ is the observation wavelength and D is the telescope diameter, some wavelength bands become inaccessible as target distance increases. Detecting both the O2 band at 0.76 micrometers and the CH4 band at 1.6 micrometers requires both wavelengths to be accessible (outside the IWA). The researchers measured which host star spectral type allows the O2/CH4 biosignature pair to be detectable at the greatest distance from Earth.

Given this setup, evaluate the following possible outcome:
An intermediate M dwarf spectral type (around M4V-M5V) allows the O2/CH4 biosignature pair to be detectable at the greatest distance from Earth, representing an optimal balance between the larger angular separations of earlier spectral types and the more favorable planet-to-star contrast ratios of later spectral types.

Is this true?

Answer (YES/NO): NO